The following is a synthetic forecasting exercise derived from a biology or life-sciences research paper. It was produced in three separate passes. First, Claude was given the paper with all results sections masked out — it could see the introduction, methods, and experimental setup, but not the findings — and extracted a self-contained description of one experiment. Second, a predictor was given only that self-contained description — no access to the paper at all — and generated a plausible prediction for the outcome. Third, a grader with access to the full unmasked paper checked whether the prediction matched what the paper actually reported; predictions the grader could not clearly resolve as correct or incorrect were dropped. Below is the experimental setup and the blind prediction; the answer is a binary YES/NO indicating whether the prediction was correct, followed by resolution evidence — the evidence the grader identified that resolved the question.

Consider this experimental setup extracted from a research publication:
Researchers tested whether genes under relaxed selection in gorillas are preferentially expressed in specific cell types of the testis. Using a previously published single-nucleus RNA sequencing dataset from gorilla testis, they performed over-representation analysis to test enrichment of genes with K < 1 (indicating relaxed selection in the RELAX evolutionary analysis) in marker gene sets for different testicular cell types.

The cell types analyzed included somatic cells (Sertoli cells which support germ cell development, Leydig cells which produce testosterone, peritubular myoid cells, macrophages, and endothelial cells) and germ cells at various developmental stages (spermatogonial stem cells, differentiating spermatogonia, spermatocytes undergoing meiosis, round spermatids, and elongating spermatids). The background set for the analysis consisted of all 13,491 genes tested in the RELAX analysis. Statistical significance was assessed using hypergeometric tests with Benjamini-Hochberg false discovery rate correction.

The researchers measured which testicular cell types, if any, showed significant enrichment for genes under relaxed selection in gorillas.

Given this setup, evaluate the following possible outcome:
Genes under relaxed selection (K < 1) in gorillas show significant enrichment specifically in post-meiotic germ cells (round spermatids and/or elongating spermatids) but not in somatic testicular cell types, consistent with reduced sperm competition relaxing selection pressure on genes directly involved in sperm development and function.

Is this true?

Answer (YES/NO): NO